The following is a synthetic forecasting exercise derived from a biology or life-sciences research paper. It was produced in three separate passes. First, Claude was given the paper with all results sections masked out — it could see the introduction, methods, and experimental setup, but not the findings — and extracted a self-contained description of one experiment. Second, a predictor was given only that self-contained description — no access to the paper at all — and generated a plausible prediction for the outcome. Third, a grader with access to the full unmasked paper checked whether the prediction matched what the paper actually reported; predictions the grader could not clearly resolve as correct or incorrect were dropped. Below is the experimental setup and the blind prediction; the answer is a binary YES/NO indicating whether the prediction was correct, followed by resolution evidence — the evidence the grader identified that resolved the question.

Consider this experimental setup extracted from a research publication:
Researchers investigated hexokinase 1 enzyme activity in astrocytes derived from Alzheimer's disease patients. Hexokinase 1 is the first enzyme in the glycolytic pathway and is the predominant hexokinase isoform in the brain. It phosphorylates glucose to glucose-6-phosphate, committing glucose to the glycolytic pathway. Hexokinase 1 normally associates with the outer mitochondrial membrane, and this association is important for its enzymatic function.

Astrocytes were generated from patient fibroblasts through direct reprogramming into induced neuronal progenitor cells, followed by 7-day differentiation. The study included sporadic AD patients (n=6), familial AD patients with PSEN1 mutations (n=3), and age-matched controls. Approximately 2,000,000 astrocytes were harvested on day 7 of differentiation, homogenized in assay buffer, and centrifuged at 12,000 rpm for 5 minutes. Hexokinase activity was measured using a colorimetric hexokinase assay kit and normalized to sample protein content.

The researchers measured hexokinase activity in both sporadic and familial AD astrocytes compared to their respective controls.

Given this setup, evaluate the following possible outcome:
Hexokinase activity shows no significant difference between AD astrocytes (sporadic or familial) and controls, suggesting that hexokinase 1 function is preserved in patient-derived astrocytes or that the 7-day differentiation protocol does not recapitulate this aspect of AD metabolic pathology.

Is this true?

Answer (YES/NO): NO